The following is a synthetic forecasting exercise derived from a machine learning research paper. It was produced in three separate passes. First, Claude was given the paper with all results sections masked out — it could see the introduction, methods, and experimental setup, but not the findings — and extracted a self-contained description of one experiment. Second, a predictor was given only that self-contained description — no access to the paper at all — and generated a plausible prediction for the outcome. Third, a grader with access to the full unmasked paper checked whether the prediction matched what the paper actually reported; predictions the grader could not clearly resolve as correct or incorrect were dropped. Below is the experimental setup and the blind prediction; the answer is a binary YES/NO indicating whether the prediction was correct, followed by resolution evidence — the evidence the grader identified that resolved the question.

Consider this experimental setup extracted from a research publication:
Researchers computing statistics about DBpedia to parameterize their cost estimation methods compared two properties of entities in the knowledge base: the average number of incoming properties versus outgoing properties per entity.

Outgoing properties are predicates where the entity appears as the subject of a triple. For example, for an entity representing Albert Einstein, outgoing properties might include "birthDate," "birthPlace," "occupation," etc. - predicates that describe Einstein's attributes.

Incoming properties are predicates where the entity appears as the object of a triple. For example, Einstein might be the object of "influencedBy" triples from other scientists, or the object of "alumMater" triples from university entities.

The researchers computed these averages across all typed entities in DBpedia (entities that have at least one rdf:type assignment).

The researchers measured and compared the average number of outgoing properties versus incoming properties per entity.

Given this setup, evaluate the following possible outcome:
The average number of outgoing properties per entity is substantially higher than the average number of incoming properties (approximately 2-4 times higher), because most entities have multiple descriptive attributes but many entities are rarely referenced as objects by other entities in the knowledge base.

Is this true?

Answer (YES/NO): NO